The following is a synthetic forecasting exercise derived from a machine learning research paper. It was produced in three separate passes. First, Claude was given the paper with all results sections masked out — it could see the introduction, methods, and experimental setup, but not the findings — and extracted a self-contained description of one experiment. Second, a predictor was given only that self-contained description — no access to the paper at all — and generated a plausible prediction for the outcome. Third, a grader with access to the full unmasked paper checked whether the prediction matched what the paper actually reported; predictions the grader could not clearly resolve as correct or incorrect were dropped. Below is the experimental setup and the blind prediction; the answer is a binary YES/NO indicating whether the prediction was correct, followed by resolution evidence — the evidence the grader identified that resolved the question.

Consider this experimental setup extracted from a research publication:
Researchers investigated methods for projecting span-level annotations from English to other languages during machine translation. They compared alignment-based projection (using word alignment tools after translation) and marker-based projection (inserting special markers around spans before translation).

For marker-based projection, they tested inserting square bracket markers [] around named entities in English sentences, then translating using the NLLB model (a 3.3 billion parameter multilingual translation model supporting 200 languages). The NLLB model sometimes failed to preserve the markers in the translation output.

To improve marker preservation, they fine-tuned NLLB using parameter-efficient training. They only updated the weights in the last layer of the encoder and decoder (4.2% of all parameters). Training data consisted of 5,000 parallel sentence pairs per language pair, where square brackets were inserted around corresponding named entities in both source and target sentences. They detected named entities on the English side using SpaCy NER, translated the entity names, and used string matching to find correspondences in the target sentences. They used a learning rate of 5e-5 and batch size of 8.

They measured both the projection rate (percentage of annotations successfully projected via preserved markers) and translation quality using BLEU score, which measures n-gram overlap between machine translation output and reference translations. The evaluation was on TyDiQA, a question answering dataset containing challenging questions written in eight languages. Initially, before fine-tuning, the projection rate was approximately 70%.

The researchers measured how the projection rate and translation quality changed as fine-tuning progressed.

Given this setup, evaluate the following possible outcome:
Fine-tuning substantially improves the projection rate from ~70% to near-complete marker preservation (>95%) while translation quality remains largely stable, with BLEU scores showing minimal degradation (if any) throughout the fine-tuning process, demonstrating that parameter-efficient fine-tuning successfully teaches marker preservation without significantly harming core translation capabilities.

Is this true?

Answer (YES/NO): YES